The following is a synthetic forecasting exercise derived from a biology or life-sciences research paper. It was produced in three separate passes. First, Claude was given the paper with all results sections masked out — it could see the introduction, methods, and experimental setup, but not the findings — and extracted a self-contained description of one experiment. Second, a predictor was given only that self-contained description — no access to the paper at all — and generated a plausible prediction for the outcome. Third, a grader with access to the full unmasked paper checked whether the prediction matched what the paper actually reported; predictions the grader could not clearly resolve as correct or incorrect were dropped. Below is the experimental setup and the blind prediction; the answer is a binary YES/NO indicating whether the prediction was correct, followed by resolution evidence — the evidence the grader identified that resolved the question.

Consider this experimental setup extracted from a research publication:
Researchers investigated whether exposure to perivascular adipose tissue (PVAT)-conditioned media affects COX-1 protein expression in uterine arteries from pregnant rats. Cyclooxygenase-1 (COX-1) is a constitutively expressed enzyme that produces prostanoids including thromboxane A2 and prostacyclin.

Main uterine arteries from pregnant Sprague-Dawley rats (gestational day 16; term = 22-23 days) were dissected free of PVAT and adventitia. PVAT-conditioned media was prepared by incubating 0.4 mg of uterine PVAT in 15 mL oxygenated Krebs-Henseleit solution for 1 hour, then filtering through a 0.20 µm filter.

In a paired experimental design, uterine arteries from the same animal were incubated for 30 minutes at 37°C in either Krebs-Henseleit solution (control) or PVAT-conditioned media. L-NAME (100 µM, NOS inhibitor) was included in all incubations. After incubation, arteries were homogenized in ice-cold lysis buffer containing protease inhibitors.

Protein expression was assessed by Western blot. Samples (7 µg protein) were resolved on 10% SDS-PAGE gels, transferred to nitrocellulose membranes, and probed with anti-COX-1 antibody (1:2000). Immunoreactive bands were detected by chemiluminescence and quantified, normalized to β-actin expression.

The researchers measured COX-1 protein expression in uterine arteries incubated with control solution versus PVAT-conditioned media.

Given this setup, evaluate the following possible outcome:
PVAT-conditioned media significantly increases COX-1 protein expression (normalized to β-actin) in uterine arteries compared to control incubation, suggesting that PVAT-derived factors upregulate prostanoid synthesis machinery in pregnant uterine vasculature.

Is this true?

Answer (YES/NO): YES